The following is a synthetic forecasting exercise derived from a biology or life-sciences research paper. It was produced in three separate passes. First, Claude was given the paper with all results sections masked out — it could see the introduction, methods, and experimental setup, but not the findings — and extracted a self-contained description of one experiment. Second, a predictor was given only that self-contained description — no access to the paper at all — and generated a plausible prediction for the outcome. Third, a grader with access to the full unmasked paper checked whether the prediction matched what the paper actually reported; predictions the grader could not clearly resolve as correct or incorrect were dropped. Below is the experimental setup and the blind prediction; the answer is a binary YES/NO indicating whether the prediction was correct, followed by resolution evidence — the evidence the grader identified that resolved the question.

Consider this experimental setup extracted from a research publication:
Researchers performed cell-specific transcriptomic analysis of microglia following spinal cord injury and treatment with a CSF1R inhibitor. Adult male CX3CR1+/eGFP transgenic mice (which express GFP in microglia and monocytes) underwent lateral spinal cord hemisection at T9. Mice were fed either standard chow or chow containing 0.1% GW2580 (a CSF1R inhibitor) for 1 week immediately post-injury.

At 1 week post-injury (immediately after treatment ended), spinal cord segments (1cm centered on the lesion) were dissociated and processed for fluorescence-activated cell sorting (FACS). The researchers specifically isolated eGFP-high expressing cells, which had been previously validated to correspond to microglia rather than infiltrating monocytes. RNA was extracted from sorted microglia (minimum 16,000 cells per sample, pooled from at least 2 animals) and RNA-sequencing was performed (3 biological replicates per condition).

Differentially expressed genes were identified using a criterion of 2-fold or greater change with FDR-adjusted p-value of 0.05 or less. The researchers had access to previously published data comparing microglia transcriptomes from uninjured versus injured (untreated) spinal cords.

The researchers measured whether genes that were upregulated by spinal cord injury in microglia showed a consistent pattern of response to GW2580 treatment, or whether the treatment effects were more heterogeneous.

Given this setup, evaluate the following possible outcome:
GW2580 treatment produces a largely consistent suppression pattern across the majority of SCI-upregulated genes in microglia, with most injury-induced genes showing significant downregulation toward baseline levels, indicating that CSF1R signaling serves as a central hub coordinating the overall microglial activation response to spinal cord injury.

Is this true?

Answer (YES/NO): NO